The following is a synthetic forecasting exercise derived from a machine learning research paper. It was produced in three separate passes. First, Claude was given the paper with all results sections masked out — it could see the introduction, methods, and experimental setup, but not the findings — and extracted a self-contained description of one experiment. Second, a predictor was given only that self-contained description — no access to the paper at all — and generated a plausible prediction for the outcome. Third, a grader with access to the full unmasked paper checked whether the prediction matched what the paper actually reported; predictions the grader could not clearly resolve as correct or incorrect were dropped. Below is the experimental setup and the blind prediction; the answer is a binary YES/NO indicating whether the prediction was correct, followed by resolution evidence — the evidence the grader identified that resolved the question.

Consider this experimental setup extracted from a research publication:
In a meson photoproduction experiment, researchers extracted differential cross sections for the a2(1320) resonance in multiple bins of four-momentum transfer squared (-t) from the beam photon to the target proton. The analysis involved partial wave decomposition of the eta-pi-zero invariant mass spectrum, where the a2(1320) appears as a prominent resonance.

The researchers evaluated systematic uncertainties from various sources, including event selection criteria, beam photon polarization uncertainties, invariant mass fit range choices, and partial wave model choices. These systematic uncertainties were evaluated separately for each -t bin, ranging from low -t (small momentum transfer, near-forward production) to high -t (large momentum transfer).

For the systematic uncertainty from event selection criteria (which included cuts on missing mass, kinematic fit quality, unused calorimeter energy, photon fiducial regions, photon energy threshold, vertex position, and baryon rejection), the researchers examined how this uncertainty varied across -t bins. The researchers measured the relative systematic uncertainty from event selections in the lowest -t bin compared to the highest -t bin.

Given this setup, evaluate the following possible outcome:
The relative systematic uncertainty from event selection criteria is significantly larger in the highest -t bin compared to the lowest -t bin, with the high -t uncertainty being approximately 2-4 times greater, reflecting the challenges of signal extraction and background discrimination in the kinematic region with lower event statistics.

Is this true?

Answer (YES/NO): NO